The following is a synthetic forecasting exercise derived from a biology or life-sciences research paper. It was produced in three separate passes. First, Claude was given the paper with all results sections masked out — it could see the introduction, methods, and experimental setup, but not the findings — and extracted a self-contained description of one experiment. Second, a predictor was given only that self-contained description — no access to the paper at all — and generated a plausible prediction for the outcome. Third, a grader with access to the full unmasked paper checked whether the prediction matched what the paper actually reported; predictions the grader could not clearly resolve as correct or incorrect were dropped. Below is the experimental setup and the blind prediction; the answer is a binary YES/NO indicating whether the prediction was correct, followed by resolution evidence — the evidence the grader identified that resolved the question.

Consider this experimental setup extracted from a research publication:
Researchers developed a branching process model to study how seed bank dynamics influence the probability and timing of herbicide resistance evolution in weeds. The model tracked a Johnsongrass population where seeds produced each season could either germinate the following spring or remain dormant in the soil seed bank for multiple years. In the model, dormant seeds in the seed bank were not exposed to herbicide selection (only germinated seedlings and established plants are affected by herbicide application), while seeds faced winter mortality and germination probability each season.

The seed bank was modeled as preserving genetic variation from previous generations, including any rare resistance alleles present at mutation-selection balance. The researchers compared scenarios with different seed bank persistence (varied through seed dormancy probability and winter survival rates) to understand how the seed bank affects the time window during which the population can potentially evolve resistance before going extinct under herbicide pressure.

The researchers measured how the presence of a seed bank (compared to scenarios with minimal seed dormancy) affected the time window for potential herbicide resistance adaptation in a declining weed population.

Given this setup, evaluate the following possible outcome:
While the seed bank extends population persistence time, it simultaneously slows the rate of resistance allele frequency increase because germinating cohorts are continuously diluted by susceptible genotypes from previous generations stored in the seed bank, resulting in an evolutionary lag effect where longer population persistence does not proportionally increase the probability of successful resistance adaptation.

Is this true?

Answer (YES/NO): NO